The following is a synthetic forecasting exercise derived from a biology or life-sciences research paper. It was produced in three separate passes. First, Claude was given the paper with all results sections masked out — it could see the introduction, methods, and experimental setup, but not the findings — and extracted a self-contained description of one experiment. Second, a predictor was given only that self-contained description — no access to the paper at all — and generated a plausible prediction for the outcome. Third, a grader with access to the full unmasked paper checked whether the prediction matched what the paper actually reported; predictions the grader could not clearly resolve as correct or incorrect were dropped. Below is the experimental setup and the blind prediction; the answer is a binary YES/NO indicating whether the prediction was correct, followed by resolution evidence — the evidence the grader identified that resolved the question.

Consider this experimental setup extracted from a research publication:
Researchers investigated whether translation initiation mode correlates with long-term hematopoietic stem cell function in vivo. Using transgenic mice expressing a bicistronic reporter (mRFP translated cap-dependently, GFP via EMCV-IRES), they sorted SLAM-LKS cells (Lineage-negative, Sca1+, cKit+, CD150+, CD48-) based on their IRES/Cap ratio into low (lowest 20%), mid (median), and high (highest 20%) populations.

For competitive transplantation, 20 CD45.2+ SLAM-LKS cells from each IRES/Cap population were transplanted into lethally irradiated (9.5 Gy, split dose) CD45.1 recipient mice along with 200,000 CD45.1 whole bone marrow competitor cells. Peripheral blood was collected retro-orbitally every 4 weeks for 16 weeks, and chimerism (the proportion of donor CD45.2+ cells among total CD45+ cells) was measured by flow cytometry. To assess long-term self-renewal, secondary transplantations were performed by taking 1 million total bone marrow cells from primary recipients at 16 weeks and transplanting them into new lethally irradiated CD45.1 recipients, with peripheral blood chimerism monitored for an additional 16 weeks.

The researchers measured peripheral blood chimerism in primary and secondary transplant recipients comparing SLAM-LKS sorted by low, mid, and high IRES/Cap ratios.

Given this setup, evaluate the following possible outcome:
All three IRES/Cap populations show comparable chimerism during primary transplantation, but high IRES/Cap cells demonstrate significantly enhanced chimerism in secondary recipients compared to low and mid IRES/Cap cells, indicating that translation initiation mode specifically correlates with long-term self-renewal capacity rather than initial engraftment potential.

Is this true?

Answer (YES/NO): NO